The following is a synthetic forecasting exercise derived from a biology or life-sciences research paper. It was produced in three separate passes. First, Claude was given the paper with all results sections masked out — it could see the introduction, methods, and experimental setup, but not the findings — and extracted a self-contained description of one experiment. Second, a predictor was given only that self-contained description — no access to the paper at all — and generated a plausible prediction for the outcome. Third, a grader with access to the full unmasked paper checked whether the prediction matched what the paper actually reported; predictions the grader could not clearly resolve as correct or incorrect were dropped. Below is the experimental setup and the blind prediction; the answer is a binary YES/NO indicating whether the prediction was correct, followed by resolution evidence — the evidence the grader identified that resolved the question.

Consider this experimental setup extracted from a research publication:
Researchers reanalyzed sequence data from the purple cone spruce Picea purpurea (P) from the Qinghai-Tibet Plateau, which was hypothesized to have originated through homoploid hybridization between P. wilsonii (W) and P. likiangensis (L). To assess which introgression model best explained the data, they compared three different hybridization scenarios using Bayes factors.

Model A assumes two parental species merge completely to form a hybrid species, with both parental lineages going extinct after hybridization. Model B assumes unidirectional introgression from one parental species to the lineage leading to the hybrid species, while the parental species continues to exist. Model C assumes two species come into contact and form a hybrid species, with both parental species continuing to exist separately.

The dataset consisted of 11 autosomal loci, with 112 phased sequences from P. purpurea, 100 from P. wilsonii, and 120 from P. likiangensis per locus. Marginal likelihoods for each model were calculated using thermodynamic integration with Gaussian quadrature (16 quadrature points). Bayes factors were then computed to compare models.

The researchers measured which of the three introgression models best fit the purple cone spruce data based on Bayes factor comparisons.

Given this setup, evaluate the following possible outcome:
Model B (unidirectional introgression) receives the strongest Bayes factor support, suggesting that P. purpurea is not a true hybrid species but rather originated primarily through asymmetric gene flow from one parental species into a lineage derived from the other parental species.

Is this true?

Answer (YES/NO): NO